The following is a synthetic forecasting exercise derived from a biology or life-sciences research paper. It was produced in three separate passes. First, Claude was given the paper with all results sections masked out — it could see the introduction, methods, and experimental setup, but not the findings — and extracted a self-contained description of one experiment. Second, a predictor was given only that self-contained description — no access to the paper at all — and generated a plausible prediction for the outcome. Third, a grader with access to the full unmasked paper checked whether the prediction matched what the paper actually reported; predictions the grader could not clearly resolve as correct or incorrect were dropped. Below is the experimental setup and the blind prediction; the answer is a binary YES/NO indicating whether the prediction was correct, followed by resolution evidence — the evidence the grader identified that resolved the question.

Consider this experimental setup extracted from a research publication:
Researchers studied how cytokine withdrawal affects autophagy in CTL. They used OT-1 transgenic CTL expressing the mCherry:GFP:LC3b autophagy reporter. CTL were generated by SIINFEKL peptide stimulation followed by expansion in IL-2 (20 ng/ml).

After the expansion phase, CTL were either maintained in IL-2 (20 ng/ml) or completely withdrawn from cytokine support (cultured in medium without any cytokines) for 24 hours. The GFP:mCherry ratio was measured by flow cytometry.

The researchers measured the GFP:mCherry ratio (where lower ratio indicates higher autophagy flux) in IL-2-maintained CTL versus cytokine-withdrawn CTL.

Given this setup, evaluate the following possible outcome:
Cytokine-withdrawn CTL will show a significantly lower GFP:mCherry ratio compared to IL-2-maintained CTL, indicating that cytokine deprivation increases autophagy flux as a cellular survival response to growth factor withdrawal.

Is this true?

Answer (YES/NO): YES